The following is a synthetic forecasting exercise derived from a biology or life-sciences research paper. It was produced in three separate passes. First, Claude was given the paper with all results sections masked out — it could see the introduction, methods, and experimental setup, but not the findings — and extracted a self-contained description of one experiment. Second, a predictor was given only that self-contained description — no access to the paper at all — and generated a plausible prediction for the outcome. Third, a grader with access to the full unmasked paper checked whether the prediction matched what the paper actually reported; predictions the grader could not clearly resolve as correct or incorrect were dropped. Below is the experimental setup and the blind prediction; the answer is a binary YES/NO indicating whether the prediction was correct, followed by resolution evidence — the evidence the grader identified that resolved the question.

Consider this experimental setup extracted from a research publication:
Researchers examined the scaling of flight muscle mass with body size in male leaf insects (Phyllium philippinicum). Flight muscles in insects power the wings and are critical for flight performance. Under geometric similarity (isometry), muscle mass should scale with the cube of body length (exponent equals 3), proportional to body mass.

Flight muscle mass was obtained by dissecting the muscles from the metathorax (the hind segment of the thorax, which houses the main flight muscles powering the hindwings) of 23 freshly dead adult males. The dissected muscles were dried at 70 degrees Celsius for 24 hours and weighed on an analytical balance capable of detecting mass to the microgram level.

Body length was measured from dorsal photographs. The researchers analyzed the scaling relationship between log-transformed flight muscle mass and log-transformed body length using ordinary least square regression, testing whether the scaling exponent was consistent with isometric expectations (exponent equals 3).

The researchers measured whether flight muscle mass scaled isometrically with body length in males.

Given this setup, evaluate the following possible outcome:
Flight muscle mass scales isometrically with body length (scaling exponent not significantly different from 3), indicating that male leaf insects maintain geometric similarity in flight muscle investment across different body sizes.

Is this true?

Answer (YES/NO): YES